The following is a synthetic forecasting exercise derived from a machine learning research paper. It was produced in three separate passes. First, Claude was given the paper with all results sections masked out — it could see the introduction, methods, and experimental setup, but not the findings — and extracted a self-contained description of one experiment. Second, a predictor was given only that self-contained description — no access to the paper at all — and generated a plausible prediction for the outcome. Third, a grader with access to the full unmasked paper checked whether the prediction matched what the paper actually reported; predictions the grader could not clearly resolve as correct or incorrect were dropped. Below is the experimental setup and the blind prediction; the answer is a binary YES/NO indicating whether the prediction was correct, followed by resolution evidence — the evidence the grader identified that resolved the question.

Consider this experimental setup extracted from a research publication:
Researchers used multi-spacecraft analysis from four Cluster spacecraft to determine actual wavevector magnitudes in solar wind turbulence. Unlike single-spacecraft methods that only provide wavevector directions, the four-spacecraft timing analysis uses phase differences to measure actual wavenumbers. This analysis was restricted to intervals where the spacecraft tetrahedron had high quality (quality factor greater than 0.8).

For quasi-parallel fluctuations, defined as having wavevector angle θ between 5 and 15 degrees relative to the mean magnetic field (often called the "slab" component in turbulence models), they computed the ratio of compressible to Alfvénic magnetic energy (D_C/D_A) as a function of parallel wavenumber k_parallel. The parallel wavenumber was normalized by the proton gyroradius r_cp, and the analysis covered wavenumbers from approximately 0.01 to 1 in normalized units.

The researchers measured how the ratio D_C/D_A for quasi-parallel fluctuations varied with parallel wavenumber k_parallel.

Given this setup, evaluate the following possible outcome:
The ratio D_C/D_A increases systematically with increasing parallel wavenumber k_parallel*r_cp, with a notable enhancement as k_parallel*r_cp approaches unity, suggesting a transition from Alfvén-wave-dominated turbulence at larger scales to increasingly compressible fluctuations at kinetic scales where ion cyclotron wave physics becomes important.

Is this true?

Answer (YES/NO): NO